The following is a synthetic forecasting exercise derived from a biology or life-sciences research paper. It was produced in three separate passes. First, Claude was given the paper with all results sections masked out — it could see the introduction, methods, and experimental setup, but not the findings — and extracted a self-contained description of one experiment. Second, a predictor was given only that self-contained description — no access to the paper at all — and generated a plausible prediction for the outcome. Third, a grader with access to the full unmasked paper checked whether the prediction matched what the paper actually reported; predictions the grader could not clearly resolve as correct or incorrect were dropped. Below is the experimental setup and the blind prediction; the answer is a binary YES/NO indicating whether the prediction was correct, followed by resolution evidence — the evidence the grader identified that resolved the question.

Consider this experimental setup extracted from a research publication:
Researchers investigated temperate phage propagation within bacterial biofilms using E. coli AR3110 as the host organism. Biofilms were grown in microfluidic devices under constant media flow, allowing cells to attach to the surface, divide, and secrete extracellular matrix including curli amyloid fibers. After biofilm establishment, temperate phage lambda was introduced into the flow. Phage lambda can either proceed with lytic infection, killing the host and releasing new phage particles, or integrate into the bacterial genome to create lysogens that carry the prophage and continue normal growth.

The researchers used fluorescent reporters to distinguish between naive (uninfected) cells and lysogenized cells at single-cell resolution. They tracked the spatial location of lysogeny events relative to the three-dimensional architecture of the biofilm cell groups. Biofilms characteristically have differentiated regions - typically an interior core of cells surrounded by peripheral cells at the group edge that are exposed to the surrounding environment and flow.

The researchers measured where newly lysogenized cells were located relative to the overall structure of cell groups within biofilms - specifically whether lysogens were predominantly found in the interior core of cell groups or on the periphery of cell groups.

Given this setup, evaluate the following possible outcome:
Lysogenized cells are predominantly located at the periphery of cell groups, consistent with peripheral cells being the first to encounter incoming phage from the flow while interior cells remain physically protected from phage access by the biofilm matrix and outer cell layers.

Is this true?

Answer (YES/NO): YES